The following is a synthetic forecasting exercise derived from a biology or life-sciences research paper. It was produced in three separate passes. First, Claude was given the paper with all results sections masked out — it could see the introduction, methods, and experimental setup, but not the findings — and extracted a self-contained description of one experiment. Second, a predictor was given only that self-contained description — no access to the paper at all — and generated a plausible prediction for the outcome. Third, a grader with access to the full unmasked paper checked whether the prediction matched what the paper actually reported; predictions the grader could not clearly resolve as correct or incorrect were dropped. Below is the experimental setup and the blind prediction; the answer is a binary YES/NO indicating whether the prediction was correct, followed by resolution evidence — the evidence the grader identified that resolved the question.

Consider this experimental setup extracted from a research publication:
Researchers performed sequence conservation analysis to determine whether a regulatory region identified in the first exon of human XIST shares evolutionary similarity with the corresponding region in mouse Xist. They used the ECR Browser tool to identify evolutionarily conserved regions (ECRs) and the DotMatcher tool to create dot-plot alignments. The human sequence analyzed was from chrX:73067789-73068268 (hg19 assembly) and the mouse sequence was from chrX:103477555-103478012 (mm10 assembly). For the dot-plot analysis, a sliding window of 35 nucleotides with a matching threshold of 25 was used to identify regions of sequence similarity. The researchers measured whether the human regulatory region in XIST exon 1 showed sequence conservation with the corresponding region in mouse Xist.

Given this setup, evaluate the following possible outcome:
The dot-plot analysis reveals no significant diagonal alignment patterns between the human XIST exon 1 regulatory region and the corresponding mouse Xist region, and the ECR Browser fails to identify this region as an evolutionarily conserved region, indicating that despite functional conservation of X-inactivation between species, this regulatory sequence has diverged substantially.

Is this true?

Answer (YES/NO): NO